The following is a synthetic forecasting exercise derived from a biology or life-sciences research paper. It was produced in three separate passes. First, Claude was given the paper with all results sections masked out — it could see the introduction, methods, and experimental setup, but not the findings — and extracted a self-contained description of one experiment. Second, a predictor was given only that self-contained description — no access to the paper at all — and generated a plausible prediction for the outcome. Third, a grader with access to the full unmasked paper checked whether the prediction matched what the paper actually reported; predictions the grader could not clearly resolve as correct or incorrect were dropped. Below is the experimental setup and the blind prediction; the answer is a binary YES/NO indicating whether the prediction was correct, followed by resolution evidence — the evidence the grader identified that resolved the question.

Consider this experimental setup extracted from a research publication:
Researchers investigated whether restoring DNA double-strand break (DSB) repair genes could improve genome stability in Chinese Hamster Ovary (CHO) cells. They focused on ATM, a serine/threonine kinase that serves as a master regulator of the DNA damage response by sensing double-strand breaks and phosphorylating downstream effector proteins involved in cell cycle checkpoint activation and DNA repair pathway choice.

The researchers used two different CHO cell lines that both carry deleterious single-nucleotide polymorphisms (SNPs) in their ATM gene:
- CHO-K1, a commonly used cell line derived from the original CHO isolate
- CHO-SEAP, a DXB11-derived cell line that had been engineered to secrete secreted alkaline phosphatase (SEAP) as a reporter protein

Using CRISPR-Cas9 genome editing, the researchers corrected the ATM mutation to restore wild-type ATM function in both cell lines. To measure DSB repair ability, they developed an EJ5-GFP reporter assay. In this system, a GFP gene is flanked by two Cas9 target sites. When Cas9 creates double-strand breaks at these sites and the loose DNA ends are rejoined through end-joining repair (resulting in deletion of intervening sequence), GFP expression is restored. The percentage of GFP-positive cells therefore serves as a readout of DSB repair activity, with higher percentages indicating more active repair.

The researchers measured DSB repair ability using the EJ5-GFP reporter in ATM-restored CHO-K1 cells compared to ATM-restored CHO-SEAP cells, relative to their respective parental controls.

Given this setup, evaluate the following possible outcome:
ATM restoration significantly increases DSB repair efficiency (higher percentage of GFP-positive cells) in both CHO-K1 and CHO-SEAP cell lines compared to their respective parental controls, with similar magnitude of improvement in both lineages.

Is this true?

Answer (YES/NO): NO